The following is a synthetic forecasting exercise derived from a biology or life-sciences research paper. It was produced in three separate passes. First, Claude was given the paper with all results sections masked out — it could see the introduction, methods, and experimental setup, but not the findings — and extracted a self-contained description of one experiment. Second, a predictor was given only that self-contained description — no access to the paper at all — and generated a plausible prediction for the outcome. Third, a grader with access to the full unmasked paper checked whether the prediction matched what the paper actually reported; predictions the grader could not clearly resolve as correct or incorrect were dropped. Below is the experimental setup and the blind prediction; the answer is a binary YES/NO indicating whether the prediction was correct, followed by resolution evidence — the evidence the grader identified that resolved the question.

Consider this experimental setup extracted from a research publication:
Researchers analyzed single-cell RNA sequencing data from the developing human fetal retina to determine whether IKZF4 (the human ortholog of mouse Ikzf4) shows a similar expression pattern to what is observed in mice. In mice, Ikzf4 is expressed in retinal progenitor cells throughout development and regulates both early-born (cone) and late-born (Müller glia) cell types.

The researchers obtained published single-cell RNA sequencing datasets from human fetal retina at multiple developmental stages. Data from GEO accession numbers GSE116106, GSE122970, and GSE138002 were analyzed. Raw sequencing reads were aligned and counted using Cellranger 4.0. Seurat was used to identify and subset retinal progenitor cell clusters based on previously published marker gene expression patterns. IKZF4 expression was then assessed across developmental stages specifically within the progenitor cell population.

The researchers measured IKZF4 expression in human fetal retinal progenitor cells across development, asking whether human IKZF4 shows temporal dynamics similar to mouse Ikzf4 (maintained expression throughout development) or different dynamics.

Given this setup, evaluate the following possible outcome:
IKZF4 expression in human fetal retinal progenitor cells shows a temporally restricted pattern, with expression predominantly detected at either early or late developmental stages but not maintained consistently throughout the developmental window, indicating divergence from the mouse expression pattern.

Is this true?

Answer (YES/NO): NO